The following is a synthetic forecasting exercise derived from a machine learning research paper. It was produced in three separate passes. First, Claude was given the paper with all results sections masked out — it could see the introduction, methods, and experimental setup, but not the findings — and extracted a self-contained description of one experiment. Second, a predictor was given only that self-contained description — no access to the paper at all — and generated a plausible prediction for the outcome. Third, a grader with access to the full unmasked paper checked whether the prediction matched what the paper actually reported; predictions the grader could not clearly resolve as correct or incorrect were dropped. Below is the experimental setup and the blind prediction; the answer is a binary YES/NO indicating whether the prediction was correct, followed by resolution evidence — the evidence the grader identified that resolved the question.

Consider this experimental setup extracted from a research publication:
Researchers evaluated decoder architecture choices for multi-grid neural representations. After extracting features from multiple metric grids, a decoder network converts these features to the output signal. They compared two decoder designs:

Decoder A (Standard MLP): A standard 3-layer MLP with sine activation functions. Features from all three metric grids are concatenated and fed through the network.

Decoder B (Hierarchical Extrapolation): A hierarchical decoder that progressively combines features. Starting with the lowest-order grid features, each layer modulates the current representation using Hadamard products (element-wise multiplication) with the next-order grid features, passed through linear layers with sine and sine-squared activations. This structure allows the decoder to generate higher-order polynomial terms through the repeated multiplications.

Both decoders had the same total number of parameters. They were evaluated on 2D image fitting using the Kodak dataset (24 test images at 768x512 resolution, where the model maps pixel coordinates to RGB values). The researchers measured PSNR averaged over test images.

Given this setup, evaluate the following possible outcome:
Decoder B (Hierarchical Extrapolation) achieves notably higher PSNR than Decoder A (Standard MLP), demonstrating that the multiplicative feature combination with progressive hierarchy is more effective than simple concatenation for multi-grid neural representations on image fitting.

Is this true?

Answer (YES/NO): YES